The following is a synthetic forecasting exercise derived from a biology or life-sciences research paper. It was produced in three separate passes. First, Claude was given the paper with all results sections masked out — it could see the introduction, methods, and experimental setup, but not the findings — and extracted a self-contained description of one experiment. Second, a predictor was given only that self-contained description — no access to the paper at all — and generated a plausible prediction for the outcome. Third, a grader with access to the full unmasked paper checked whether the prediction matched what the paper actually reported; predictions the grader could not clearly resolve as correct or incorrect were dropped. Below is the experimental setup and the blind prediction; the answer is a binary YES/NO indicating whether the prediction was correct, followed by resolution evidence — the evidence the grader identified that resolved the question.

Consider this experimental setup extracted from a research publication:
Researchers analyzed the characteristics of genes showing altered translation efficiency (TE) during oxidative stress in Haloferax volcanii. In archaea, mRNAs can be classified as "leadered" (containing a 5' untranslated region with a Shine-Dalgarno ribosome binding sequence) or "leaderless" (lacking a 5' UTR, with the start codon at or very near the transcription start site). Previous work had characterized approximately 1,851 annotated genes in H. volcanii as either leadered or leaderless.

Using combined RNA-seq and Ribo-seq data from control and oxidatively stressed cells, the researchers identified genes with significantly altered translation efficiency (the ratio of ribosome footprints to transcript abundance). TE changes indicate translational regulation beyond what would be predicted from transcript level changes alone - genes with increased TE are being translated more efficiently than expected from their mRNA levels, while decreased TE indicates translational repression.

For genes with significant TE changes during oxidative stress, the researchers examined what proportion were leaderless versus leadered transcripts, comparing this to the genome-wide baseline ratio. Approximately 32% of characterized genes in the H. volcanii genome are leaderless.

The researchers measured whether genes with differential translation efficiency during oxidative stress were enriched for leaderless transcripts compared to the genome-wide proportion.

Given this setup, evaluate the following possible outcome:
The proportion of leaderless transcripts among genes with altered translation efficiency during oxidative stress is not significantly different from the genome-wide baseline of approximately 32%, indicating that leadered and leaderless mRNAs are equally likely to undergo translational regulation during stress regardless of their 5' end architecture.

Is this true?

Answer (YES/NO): YES